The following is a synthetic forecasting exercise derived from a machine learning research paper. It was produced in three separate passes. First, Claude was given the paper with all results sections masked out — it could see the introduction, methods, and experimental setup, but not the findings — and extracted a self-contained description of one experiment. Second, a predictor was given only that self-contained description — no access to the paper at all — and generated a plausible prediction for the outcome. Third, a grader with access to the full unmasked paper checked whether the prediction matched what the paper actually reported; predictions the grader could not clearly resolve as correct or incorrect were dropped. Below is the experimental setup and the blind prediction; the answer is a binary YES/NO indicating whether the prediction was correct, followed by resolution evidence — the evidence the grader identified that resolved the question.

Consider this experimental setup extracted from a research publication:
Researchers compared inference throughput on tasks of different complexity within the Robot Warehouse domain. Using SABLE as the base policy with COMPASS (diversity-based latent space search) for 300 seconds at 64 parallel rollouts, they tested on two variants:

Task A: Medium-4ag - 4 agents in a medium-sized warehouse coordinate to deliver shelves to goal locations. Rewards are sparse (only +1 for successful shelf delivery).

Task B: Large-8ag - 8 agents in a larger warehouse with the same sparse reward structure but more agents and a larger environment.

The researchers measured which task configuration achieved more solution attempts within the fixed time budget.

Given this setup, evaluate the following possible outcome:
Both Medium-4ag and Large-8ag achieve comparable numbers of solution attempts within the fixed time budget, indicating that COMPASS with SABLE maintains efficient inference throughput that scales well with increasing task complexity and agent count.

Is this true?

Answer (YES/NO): NO